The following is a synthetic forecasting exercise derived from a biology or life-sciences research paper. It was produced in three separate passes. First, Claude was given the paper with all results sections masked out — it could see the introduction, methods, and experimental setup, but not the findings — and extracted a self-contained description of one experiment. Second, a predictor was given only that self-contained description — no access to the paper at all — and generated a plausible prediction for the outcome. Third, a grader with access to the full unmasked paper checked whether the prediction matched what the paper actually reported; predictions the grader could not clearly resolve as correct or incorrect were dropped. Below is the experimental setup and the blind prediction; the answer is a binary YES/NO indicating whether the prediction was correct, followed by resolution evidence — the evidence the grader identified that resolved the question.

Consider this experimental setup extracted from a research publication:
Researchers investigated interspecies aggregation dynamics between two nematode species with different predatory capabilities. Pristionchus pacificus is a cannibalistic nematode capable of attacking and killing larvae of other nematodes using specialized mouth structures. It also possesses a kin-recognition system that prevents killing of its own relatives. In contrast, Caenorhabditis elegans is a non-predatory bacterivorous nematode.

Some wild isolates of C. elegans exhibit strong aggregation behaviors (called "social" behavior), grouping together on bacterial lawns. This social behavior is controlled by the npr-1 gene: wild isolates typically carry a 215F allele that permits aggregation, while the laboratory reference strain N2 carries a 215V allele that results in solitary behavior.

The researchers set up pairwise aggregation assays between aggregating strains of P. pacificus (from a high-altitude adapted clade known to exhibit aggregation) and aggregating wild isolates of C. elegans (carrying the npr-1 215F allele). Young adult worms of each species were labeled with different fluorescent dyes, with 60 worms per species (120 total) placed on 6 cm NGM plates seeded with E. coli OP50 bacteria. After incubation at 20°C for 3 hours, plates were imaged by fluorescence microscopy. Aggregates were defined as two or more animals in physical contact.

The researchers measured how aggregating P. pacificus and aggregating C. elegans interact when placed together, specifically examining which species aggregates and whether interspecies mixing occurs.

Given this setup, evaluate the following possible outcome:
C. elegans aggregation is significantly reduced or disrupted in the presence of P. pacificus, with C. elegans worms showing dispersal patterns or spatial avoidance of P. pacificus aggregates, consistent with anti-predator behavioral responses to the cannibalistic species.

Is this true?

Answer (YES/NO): YES